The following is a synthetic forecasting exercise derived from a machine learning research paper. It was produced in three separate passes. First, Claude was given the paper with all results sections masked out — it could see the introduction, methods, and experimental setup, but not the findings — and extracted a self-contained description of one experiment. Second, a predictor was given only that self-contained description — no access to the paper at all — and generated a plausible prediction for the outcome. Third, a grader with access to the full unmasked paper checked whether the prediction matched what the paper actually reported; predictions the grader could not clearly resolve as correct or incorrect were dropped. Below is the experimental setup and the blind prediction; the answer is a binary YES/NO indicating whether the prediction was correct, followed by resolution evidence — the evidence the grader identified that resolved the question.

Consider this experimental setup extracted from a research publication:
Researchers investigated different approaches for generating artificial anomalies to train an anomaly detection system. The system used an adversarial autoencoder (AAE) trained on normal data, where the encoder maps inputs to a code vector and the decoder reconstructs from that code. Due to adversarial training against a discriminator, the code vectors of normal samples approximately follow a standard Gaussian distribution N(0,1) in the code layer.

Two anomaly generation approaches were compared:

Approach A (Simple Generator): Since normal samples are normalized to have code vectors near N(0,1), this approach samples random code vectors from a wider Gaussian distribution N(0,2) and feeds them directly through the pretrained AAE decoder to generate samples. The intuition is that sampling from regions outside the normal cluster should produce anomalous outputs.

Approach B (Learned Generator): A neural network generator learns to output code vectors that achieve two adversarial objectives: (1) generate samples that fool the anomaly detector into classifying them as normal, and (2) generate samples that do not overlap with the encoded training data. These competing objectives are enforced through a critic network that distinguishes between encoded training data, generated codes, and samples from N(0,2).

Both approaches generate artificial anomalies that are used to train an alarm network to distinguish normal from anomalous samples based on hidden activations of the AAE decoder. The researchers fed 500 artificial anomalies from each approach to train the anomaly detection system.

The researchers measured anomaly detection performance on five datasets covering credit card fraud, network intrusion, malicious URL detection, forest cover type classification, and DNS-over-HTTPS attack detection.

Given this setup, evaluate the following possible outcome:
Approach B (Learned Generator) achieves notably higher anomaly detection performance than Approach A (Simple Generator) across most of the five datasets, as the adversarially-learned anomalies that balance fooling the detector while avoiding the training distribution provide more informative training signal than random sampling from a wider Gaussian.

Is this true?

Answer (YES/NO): YES